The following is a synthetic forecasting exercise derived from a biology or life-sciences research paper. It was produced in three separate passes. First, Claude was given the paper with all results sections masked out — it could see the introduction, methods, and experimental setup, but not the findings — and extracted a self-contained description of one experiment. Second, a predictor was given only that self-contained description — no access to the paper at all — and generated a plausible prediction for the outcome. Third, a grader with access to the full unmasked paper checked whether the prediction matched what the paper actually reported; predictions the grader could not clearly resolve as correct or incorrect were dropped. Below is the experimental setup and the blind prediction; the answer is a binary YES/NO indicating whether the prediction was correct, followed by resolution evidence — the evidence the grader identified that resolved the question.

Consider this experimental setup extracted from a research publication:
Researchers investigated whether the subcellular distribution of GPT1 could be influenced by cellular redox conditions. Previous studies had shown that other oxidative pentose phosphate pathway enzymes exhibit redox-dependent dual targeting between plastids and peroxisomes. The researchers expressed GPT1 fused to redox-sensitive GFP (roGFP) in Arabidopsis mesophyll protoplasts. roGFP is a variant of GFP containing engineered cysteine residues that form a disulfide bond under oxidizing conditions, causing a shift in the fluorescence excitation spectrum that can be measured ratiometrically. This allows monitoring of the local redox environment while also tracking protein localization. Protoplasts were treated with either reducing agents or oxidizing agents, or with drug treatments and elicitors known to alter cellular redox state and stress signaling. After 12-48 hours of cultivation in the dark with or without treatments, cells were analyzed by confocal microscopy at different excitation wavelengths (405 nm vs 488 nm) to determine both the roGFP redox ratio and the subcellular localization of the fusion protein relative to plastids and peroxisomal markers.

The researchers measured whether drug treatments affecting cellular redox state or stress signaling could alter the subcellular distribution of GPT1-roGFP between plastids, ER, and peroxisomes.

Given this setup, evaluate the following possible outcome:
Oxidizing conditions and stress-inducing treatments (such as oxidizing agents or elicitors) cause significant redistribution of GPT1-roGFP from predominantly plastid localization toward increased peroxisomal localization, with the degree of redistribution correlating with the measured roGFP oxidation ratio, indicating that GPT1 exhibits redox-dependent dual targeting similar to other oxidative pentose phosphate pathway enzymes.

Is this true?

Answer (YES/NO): NO